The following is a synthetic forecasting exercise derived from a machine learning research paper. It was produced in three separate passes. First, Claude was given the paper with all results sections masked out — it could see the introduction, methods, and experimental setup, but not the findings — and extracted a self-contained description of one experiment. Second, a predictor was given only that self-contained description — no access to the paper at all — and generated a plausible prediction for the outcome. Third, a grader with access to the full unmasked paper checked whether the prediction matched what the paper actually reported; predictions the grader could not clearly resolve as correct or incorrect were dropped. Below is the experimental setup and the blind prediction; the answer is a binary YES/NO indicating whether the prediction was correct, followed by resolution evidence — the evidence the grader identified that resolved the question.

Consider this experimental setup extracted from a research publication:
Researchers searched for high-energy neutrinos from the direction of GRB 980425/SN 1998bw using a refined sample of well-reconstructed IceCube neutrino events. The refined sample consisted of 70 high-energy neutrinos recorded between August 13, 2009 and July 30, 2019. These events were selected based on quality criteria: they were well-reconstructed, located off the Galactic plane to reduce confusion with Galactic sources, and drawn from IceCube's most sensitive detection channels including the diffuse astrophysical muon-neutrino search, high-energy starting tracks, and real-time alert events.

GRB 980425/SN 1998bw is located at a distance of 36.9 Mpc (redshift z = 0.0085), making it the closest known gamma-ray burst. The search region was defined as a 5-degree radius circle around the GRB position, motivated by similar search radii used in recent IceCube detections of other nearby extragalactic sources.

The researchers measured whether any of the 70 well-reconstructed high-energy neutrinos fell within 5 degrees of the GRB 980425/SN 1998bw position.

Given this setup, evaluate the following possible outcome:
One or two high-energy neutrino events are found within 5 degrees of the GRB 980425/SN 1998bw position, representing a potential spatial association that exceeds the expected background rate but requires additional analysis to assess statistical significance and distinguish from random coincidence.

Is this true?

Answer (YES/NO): NO